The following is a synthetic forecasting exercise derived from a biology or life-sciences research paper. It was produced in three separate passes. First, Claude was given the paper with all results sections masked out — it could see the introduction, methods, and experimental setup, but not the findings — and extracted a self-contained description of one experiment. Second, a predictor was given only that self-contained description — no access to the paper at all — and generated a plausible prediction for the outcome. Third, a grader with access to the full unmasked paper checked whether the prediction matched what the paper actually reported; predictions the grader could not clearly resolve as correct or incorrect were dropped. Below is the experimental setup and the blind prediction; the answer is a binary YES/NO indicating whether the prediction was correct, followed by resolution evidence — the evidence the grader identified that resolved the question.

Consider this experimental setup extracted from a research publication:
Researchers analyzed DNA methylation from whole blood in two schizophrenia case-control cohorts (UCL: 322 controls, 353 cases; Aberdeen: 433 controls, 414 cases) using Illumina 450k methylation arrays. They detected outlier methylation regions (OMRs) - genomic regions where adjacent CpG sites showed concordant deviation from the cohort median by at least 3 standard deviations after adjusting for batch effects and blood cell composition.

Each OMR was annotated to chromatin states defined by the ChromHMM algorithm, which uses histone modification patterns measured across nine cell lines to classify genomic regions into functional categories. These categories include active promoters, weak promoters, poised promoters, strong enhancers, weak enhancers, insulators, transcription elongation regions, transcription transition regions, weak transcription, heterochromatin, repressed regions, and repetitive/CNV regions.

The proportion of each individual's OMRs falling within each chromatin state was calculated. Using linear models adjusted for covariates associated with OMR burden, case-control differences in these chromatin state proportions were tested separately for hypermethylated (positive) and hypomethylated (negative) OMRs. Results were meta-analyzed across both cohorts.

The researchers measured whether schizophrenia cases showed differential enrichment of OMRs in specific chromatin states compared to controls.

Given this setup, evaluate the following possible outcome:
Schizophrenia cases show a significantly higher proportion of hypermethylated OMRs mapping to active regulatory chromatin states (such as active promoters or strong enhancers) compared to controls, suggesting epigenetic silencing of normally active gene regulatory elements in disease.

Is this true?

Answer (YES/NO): NO